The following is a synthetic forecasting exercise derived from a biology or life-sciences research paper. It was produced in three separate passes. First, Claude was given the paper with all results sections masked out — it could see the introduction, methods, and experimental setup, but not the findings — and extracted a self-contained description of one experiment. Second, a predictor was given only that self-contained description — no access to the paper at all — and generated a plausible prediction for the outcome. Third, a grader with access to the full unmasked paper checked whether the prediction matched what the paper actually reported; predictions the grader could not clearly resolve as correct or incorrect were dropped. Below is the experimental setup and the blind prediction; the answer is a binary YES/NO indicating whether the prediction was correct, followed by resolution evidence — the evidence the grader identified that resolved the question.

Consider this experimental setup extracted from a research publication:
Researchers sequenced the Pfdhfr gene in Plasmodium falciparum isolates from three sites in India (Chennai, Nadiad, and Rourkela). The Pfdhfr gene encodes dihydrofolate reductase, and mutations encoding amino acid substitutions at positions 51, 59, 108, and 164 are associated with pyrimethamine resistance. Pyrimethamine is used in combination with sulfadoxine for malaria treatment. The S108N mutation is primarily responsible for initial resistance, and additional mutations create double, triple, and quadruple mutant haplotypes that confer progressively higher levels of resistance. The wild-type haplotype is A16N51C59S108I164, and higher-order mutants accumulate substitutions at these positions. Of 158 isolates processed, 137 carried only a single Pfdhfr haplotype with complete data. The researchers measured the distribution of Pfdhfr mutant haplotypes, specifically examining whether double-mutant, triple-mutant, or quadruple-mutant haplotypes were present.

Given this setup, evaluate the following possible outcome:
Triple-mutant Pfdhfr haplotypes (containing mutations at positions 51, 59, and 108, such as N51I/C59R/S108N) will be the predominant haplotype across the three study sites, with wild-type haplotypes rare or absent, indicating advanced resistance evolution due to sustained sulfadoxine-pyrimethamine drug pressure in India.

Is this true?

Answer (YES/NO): NO